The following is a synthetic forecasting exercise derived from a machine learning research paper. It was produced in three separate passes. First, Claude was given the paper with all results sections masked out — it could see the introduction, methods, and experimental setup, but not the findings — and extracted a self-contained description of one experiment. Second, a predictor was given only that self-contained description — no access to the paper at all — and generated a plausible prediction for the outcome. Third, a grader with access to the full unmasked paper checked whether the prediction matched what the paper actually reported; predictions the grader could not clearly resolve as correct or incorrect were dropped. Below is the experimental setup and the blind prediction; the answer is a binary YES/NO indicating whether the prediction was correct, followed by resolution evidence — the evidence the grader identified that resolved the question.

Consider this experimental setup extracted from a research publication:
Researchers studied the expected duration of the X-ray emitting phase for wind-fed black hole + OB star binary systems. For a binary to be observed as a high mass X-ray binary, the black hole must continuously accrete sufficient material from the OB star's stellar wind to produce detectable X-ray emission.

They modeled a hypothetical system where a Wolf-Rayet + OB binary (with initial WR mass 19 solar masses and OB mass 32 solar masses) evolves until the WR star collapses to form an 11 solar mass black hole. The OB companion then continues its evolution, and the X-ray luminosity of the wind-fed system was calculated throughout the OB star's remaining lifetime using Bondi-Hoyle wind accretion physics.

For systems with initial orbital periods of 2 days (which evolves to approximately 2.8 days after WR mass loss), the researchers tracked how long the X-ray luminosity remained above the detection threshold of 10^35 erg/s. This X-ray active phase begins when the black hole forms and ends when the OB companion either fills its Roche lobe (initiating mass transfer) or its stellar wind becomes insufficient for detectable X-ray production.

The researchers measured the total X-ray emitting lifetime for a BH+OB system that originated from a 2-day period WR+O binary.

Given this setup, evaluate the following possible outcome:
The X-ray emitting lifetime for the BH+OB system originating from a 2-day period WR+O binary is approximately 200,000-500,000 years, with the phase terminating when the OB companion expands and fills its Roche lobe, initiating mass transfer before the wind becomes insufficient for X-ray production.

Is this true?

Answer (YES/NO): NO